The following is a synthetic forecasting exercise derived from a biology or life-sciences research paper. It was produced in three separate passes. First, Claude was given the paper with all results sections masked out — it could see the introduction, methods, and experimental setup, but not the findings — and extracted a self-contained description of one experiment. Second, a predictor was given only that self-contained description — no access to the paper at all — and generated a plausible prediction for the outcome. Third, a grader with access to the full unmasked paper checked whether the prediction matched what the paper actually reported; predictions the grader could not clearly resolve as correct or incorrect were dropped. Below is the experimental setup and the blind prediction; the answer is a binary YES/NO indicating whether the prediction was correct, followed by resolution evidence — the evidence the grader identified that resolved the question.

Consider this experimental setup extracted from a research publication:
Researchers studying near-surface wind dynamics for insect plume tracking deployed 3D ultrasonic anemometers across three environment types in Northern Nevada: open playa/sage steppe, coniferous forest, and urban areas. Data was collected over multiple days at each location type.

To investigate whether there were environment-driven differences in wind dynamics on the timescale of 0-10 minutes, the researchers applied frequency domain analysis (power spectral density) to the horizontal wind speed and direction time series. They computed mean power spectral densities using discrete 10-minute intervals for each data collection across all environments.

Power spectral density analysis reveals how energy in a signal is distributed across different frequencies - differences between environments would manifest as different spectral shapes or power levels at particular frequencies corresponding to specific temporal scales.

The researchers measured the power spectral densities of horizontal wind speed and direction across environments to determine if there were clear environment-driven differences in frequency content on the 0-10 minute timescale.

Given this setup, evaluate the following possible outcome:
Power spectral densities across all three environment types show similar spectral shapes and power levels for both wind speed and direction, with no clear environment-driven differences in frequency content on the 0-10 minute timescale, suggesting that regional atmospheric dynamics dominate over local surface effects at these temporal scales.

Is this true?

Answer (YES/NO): YES